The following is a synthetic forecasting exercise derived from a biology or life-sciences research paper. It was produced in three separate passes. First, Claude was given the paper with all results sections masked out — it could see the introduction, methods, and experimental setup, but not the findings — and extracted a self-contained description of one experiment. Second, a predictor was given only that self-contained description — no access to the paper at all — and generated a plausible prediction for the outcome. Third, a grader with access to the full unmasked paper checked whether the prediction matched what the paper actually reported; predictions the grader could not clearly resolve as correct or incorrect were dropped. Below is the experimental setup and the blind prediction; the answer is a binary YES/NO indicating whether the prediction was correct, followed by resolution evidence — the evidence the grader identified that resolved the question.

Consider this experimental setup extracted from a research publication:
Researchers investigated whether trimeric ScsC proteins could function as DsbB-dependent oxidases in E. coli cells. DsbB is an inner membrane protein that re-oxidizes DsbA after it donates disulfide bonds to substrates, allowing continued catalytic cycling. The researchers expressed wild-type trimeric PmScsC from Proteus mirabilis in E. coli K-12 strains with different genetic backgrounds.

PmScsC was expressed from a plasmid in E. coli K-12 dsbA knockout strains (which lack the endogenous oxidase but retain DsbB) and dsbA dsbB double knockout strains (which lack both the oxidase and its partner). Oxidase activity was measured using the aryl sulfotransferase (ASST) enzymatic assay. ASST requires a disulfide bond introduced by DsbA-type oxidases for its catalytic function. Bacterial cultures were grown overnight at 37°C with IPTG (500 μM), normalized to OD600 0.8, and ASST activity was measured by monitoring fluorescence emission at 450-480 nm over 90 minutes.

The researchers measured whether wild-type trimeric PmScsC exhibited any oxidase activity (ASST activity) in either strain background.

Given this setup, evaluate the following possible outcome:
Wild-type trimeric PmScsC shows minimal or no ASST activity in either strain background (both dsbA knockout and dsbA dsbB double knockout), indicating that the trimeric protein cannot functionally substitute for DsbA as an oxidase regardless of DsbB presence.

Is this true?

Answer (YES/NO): NO